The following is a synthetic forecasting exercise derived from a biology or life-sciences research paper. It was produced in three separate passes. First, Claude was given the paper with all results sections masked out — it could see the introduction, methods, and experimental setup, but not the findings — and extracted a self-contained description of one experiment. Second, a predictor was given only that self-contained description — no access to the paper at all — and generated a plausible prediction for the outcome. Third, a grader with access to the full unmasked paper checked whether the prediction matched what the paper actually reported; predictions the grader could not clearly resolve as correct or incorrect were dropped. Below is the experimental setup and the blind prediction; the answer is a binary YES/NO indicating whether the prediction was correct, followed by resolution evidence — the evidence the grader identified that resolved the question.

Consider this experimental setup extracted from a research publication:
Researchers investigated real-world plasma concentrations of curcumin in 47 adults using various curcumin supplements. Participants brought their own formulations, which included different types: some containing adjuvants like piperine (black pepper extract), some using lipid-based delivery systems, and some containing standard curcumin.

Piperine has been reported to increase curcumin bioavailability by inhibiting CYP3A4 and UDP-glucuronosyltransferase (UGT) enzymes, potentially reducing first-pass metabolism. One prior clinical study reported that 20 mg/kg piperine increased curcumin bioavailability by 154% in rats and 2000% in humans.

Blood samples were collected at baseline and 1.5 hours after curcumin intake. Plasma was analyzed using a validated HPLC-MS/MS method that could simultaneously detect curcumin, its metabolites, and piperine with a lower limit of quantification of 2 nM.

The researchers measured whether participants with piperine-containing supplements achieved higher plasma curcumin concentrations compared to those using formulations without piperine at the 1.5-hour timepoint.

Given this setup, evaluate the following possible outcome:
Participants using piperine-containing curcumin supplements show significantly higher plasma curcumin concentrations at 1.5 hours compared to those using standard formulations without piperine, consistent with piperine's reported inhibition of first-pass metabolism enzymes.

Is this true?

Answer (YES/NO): NO